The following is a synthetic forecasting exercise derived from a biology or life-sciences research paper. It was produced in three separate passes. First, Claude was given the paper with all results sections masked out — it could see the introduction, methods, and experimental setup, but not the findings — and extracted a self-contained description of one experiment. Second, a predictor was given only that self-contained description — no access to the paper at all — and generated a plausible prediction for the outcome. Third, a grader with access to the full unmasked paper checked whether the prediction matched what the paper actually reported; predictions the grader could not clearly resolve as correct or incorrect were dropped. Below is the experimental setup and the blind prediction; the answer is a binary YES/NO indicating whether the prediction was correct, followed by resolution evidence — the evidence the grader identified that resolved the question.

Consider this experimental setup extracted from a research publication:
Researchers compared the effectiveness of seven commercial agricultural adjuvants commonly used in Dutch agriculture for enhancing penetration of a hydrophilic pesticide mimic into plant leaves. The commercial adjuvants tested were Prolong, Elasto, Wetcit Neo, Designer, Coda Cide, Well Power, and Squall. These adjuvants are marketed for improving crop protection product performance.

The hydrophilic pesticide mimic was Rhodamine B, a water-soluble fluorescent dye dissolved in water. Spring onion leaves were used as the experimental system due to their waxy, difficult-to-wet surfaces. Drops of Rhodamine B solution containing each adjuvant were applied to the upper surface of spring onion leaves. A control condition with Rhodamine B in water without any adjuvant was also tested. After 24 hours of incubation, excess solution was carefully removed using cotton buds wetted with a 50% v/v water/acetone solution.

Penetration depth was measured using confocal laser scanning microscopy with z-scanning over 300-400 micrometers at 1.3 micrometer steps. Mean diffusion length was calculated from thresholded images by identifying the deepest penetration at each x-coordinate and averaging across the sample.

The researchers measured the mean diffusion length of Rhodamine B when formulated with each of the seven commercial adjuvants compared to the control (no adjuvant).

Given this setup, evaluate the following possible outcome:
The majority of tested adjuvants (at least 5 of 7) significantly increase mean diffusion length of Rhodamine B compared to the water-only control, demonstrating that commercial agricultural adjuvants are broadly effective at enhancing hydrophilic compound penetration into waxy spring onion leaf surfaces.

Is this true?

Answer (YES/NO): NO